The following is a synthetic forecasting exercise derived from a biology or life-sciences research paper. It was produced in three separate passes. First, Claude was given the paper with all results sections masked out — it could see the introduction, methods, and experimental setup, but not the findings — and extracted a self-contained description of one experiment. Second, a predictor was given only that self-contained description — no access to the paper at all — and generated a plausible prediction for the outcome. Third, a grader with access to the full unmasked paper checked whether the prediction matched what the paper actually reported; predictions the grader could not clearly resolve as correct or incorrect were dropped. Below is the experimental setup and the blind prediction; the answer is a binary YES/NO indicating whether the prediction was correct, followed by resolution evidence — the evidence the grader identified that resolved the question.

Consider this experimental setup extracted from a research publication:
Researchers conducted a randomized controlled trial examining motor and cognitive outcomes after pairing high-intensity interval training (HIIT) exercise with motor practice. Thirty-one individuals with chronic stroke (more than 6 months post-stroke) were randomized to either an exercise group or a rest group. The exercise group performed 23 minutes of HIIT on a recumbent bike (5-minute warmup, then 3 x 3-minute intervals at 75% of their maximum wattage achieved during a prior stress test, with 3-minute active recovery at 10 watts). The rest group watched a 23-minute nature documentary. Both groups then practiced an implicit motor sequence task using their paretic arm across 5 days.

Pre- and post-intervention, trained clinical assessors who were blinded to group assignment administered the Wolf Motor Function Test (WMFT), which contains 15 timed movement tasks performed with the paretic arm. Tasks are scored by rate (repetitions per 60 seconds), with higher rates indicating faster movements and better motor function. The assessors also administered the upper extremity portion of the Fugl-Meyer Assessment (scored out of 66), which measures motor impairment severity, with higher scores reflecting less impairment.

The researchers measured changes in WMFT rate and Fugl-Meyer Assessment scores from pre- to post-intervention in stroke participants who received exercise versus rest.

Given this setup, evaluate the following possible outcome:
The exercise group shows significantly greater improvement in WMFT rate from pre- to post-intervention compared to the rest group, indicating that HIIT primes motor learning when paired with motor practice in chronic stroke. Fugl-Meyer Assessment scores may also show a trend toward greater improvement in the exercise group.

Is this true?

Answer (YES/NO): NO